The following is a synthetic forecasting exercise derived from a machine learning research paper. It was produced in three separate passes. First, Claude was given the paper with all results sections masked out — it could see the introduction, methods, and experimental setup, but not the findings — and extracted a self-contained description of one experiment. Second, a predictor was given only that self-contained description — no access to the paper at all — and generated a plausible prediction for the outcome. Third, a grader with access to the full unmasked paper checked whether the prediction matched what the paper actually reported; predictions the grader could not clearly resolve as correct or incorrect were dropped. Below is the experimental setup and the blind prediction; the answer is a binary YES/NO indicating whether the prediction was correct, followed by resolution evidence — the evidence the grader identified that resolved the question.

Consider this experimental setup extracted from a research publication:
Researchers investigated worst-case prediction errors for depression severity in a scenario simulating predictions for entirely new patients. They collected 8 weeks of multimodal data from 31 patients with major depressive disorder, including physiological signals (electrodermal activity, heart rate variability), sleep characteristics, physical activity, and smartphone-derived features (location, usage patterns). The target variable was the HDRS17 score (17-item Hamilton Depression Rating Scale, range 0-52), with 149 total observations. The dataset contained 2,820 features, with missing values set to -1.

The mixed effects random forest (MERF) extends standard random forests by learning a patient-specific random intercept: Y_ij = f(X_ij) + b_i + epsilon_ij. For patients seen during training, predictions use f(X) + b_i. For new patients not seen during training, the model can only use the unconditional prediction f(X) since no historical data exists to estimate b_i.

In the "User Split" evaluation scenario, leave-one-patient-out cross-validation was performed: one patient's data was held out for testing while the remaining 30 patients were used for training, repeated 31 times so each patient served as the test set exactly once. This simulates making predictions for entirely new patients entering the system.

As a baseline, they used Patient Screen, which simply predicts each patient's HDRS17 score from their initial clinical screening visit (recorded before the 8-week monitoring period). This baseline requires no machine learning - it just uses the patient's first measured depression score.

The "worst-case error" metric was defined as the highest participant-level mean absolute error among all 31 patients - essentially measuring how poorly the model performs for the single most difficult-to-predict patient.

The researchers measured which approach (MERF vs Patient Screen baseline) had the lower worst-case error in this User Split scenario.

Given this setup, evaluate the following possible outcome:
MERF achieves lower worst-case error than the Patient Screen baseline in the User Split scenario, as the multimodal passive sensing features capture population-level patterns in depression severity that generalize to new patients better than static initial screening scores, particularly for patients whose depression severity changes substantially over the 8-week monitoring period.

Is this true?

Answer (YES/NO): NO